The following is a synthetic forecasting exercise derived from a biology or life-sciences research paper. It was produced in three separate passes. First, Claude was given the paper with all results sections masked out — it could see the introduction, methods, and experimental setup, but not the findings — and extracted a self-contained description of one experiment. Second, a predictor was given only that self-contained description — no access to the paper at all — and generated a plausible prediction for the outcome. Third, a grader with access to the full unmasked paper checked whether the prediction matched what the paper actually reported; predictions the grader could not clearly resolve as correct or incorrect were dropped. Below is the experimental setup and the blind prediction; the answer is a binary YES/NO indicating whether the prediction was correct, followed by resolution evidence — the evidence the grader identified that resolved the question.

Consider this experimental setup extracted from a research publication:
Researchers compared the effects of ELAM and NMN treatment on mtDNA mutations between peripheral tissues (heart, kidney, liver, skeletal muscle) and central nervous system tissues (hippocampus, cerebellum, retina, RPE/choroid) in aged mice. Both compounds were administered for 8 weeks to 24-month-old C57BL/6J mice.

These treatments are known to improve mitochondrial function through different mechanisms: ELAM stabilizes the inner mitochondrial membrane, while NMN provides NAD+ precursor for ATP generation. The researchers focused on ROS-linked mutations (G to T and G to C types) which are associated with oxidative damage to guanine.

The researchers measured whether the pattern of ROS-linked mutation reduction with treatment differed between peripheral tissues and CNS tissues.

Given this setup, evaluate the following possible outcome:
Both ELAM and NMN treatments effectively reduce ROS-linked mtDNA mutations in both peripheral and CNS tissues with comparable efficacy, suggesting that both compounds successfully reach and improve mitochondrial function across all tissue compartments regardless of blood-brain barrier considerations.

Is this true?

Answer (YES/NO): NO